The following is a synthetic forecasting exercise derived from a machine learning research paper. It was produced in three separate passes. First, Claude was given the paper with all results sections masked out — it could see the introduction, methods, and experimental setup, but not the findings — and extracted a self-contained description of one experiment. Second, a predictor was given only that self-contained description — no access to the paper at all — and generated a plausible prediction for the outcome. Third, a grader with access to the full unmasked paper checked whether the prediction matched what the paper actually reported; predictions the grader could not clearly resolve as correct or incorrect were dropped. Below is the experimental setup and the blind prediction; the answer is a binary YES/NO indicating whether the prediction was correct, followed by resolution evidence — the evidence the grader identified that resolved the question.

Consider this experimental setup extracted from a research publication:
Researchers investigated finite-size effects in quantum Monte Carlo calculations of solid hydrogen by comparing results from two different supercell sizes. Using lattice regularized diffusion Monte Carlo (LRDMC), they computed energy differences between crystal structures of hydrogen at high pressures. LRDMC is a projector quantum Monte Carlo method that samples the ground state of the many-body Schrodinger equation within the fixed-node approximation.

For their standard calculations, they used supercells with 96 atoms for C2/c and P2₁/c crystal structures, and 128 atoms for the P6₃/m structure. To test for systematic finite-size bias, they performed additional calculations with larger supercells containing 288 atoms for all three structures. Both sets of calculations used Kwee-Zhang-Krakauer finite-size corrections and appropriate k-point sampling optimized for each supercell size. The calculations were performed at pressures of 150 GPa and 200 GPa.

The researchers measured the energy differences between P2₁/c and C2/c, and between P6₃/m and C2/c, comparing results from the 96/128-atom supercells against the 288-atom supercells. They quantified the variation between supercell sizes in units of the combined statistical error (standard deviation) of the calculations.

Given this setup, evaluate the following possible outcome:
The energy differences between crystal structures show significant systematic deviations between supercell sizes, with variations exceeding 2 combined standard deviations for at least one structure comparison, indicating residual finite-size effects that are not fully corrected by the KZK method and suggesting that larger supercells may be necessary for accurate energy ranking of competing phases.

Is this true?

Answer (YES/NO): NO